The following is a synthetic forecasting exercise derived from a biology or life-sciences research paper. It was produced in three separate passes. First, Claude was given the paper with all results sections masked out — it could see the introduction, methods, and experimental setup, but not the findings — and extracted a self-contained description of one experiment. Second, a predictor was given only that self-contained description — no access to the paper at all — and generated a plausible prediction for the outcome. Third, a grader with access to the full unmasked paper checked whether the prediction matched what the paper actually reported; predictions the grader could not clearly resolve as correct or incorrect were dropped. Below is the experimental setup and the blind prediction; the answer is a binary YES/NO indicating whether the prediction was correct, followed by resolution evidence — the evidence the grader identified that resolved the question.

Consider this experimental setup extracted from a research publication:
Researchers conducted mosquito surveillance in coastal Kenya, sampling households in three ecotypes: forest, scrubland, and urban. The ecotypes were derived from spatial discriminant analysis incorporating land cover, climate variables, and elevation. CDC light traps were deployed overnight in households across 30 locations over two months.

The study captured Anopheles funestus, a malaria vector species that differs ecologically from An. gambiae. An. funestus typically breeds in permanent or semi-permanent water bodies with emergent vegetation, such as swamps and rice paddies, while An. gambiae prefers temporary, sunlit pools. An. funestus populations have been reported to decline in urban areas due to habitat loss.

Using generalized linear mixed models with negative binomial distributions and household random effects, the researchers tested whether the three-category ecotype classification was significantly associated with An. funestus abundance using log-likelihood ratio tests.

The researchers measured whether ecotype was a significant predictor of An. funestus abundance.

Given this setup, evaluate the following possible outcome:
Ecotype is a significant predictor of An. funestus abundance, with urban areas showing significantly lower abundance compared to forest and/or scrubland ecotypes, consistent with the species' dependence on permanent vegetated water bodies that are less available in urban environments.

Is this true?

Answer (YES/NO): NO